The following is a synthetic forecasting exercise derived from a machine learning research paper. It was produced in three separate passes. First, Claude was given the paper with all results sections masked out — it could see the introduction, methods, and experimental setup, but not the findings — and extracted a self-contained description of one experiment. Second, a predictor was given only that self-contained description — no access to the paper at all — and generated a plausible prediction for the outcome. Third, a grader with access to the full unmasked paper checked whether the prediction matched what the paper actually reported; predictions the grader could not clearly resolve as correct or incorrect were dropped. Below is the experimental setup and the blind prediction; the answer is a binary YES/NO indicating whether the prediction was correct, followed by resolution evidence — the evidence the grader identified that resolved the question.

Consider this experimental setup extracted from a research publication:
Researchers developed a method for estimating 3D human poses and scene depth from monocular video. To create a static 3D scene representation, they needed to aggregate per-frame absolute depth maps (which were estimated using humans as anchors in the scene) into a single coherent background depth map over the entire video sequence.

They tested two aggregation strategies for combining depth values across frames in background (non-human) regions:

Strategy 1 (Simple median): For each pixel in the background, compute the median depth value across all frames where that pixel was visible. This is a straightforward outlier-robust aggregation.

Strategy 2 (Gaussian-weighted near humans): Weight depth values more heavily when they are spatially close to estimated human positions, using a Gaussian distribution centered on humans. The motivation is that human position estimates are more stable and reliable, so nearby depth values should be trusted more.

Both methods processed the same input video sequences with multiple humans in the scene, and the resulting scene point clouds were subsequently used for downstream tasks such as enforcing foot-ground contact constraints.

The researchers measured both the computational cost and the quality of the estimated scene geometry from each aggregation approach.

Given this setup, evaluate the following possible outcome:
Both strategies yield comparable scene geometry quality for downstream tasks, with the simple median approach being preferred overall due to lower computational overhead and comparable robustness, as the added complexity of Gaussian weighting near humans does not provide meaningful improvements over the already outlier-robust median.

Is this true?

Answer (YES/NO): YES